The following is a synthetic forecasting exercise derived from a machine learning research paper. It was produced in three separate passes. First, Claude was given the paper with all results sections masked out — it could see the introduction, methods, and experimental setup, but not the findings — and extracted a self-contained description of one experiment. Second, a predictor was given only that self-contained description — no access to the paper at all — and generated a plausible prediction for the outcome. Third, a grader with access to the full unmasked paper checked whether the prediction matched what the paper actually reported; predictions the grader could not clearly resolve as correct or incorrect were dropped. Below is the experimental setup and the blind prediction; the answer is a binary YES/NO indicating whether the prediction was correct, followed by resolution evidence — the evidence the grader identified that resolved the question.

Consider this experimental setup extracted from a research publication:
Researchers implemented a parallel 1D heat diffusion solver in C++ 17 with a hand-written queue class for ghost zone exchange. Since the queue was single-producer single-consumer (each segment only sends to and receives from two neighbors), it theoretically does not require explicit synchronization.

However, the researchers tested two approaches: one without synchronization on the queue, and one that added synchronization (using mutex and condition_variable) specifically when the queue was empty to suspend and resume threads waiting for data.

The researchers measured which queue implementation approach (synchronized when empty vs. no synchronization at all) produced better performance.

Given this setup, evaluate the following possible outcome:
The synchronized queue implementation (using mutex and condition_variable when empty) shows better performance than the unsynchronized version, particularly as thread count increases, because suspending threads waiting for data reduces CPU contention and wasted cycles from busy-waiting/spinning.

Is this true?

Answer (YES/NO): YES